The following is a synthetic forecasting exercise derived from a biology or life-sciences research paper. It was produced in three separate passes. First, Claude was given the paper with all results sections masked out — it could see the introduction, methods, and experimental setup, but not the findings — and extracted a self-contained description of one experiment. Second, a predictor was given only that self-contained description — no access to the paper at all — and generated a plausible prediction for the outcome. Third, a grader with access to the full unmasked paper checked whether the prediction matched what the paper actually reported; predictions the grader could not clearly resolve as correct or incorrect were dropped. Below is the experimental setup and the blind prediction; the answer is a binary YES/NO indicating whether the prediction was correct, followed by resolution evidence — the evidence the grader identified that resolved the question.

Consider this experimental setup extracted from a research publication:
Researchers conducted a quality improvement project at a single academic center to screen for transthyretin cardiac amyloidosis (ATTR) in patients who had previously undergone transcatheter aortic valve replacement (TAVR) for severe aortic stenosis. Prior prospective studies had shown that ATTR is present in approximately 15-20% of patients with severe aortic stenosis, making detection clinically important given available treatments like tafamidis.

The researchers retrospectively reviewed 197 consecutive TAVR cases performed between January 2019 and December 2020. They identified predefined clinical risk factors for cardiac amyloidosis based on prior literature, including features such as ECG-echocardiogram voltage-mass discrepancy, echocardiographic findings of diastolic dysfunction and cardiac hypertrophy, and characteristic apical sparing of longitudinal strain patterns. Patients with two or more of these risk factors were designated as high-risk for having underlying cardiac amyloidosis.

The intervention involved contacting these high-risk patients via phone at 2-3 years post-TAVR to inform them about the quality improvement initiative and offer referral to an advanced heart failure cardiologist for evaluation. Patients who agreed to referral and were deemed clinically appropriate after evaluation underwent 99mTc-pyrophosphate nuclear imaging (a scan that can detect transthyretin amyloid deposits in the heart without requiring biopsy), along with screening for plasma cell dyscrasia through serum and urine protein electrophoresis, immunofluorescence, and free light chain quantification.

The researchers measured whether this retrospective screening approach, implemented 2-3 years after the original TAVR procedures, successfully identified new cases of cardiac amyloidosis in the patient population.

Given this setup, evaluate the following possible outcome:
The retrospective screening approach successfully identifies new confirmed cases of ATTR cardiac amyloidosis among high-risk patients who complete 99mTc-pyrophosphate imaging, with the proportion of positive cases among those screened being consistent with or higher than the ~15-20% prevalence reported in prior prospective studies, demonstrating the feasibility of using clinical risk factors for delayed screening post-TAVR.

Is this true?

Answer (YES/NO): NO